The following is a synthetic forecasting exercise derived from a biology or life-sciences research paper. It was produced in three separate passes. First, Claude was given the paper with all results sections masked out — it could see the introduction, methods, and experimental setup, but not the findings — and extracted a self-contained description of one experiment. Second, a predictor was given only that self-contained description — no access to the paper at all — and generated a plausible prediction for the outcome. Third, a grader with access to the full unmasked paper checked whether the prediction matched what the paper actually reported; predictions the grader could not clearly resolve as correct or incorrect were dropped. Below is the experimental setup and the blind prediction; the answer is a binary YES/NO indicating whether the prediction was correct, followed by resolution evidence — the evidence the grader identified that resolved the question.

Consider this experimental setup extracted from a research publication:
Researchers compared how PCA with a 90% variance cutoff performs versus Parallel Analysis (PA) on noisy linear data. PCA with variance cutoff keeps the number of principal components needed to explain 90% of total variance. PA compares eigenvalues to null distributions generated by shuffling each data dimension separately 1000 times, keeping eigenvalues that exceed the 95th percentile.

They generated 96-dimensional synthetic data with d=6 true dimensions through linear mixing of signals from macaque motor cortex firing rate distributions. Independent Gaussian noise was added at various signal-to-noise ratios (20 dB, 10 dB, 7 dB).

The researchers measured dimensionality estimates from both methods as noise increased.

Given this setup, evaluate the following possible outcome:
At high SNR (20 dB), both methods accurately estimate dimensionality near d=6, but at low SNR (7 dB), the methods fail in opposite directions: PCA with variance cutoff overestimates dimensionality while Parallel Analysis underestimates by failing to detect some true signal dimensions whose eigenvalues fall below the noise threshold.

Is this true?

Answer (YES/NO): NO